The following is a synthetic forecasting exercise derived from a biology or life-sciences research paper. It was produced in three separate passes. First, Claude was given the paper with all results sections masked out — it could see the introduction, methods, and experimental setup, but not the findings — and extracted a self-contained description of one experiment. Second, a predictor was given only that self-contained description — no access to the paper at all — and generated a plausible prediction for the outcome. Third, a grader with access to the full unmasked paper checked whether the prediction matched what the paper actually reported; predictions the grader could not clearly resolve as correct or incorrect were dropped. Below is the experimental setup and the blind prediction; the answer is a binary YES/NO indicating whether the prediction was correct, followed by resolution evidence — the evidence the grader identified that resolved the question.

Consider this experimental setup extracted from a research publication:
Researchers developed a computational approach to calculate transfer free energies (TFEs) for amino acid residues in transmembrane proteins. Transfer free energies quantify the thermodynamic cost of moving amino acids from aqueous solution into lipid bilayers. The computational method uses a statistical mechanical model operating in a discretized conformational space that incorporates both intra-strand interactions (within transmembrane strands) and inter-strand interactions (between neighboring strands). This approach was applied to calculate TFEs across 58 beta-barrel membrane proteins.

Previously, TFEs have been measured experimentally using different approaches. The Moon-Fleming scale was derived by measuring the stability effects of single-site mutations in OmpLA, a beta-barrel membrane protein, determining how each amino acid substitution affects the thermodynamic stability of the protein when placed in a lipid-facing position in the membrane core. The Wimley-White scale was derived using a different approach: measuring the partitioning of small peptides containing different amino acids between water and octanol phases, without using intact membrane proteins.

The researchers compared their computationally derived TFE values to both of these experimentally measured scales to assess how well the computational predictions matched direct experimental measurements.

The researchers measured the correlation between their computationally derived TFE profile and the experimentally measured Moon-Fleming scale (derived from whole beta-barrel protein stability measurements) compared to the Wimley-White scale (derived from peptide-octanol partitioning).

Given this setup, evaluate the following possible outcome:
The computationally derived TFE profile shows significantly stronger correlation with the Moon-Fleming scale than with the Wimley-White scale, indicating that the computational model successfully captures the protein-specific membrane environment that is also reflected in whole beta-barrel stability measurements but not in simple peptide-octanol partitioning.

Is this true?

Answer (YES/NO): NO